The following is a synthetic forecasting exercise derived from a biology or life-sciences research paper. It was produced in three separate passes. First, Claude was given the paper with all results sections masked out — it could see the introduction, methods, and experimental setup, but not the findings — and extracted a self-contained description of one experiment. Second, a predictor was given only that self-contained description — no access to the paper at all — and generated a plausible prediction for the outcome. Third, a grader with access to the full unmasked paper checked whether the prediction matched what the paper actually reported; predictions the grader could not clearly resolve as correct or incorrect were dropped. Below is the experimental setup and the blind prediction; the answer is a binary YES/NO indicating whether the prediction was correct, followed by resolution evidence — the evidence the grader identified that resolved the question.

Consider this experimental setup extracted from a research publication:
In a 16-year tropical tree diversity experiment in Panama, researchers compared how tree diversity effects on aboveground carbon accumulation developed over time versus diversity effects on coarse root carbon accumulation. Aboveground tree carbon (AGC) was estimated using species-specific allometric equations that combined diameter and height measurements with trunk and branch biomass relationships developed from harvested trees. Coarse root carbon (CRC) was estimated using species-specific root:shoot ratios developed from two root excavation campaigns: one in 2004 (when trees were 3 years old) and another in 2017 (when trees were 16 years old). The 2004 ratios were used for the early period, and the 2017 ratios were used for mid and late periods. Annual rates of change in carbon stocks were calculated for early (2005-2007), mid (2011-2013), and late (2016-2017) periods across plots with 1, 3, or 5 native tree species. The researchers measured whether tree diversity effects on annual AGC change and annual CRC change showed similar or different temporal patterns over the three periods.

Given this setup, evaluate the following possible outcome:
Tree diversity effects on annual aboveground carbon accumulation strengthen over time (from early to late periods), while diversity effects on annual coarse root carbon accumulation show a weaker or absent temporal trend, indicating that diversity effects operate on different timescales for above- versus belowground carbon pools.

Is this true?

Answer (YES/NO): YES